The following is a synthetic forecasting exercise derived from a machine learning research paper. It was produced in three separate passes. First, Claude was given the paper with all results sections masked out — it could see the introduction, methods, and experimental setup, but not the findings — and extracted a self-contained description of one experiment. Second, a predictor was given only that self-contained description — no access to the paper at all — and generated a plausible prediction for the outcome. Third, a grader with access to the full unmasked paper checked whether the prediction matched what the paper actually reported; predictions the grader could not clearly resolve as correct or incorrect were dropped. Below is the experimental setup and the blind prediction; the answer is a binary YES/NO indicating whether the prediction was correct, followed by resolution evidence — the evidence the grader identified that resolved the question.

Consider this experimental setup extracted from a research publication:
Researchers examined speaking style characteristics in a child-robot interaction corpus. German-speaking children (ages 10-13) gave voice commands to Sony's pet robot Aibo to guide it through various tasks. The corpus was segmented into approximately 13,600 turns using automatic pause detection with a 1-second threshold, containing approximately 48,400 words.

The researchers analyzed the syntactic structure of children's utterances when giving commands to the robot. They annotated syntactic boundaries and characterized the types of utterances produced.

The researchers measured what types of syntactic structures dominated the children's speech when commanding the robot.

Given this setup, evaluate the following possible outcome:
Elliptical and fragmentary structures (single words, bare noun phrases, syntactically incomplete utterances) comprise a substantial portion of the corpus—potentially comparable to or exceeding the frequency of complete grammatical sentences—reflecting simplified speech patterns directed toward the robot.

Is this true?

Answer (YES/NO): YES